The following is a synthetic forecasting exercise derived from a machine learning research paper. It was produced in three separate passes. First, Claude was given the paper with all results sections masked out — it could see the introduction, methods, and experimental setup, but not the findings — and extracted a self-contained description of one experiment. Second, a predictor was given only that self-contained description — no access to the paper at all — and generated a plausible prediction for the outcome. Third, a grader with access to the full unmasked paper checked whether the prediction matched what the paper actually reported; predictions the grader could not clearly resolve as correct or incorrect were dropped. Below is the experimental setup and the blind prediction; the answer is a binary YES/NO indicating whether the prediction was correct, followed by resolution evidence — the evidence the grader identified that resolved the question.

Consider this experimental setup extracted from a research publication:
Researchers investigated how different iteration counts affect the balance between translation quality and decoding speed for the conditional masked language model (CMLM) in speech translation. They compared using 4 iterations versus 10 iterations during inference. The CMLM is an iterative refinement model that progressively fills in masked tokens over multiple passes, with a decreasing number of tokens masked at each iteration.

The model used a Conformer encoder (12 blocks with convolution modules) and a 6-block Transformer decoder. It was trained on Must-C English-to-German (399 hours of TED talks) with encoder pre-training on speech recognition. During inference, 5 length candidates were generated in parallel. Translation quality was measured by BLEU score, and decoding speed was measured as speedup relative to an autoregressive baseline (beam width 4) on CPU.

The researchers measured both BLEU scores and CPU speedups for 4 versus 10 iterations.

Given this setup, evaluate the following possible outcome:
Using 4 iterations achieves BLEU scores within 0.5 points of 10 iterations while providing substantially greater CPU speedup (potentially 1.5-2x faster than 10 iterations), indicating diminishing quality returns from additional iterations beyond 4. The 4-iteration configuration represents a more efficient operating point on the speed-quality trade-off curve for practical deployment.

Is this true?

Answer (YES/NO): NO